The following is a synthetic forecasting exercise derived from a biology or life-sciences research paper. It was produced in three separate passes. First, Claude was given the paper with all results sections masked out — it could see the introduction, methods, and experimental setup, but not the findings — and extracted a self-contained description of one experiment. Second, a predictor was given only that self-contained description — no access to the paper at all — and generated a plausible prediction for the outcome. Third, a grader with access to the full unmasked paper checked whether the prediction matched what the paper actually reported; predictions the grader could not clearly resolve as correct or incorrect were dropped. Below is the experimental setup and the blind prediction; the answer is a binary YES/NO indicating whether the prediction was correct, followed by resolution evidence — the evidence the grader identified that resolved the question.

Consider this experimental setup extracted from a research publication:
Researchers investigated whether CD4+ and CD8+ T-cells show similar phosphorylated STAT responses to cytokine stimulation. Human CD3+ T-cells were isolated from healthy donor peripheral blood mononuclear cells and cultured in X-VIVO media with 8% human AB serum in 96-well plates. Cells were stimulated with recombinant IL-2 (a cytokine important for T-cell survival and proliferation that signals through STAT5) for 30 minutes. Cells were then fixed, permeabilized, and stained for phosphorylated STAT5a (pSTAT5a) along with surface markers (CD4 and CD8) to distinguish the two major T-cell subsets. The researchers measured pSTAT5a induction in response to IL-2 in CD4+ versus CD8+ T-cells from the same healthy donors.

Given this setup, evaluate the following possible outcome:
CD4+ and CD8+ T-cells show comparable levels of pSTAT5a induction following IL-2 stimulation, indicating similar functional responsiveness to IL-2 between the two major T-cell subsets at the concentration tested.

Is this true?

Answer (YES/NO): YES